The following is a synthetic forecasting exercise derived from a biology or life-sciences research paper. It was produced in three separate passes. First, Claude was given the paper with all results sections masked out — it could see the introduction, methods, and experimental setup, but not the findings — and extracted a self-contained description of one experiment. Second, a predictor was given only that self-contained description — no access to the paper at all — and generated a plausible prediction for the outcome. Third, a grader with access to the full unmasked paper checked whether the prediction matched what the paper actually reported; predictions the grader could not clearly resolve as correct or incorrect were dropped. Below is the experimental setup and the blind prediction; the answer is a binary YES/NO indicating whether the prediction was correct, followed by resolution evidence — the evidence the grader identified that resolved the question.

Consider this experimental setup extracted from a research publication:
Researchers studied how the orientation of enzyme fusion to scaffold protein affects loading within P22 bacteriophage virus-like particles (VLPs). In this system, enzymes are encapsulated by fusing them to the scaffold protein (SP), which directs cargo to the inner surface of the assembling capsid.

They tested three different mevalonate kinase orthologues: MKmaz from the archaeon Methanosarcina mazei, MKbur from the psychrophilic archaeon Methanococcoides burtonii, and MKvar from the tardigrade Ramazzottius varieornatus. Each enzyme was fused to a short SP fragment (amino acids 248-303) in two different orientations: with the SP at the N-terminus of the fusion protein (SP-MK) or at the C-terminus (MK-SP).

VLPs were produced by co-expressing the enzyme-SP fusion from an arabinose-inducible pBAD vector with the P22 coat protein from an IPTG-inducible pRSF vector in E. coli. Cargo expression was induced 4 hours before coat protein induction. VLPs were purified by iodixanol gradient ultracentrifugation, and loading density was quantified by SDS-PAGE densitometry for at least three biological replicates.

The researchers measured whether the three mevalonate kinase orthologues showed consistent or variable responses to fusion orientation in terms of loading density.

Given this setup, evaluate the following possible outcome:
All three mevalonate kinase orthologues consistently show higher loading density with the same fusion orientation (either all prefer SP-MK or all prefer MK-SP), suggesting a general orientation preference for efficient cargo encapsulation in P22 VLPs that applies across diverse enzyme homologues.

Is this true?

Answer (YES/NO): NO